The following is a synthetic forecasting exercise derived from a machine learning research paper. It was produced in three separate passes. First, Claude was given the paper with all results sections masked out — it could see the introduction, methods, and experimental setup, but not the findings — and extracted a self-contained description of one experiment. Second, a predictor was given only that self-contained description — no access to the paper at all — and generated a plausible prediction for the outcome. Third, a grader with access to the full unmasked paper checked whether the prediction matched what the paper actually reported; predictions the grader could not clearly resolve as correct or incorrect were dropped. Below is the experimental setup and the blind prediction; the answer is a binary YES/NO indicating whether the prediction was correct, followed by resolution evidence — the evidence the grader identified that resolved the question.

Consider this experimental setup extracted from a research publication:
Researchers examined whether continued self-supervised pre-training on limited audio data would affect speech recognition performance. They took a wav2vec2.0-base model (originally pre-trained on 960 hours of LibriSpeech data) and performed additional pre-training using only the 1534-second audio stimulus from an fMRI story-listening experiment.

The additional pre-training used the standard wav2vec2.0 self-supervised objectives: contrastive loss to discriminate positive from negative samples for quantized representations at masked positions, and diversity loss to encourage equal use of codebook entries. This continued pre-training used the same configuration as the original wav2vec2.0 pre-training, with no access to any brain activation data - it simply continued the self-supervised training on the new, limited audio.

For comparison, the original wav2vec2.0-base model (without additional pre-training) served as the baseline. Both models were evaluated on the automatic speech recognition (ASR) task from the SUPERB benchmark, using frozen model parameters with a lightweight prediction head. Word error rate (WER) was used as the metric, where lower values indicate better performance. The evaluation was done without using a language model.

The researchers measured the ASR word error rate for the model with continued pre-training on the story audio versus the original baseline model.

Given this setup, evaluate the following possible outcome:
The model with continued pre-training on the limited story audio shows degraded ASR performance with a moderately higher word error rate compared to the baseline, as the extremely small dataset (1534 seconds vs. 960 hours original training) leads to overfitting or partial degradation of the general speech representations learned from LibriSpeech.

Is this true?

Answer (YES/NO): NO